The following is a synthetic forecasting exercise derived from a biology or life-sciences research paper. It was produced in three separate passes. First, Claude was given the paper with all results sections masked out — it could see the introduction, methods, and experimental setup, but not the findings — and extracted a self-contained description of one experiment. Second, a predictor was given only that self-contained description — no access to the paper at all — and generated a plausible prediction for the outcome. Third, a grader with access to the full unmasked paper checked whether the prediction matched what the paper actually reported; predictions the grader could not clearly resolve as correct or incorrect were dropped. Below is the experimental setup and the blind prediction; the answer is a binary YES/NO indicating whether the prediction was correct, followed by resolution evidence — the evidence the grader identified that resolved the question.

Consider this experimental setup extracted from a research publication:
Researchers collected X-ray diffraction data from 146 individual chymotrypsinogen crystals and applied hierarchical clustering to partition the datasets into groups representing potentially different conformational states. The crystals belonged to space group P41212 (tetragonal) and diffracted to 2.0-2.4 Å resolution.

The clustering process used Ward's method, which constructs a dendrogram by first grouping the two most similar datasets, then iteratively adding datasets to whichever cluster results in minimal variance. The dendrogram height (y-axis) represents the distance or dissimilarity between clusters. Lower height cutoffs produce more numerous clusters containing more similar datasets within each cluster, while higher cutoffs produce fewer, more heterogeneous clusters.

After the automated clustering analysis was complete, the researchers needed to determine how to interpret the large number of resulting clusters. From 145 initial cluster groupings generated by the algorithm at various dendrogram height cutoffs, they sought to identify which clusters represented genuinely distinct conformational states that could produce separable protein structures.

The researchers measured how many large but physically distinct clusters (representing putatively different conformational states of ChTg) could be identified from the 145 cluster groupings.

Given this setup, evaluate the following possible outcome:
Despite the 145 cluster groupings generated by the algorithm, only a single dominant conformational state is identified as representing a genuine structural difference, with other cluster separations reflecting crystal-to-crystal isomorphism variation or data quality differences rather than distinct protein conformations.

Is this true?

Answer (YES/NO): NO